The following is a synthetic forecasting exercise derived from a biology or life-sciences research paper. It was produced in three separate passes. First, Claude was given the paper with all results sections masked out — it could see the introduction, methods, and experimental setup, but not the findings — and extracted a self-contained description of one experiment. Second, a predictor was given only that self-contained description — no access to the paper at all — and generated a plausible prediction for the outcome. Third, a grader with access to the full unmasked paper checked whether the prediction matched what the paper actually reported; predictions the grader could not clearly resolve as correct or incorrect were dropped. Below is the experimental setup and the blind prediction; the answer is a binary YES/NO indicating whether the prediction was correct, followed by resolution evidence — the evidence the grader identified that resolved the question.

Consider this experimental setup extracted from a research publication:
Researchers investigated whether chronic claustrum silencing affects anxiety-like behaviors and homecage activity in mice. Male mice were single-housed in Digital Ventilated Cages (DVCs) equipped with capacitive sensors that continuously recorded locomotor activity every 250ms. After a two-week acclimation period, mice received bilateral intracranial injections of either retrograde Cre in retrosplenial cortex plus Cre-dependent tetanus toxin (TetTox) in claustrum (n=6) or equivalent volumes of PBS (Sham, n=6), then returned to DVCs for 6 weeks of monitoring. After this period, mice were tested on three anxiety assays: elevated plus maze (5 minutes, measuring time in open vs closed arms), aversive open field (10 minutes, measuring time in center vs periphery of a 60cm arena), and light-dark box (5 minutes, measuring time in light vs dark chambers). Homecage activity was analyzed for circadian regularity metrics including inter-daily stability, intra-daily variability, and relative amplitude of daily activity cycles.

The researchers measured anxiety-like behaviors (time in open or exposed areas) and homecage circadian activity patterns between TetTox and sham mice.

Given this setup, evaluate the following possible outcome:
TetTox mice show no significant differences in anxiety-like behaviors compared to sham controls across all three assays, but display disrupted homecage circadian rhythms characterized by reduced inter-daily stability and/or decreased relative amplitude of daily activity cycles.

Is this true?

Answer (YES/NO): NO